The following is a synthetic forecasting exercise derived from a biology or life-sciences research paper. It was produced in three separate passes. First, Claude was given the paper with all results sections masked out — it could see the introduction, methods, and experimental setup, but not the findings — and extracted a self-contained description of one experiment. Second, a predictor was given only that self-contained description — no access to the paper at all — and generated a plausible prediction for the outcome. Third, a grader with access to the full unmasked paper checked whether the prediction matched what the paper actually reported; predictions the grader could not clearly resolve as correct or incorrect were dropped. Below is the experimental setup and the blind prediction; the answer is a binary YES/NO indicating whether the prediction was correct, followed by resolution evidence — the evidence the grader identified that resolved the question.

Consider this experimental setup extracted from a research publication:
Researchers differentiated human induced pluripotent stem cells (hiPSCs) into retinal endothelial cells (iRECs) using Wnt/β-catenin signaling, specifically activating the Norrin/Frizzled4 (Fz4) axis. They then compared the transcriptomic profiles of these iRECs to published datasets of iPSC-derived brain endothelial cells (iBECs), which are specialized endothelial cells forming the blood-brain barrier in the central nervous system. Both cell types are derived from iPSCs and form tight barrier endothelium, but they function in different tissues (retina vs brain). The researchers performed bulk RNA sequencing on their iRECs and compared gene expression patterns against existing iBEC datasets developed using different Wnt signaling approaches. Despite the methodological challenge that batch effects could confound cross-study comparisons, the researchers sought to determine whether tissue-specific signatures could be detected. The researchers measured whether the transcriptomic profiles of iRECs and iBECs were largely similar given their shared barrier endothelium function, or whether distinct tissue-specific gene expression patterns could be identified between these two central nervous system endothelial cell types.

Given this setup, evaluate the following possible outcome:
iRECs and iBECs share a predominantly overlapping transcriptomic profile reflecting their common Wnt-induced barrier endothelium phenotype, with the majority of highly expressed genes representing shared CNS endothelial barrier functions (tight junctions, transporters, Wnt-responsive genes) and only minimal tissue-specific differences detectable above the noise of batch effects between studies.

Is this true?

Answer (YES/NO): NO